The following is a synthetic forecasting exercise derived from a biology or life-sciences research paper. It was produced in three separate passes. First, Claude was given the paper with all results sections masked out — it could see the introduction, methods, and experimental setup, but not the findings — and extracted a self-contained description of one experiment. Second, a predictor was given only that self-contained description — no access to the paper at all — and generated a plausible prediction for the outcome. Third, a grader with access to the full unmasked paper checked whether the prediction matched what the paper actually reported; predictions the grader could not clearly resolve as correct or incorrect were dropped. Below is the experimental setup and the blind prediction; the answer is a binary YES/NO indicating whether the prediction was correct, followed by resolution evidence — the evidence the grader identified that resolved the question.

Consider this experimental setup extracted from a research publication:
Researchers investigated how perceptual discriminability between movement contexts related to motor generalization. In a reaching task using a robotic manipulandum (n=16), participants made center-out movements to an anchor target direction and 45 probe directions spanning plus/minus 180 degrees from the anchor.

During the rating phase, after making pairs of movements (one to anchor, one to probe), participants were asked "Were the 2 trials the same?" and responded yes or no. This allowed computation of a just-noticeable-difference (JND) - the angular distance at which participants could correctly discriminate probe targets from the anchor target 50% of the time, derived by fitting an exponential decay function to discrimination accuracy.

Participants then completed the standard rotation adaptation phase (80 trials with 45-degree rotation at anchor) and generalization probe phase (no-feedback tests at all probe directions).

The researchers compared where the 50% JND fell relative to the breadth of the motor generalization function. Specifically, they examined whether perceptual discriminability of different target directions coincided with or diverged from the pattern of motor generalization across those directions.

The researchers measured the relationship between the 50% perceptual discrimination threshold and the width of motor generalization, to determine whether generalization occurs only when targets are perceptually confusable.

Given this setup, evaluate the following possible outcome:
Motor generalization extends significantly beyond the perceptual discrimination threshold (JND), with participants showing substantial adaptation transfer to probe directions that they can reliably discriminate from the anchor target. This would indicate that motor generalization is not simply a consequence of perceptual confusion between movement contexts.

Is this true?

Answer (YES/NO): YES